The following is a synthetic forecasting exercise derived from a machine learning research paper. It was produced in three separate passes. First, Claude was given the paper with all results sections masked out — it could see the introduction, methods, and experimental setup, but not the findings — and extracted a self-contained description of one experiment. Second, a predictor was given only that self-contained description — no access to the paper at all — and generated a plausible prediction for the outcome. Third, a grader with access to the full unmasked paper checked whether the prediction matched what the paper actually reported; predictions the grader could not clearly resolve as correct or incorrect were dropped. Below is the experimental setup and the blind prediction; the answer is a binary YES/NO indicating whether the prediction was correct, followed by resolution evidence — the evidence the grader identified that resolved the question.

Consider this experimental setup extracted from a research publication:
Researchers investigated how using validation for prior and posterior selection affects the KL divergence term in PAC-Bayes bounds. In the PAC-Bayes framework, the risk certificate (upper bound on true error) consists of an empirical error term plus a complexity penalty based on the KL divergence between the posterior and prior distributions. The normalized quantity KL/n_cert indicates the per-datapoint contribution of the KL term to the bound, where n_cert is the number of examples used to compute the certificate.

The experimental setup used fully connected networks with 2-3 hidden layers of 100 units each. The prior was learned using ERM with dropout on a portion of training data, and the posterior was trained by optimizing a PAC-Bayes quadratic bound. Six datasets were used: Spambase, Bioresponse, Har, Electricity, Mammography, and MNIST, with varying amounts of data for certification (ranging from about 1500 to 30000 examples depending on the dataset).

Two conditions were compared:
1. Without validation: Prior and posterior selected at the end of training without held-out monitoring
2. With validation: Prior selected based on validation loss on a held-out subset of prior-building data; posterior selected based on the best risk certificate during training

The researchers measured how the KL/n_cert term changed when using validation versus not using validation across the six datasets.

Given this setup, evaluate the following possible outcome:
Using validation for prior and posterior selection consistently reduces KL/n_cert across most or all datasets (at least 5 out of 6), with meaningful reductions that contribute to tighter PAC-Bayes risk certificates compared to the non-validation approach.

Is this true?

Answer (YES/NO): NO